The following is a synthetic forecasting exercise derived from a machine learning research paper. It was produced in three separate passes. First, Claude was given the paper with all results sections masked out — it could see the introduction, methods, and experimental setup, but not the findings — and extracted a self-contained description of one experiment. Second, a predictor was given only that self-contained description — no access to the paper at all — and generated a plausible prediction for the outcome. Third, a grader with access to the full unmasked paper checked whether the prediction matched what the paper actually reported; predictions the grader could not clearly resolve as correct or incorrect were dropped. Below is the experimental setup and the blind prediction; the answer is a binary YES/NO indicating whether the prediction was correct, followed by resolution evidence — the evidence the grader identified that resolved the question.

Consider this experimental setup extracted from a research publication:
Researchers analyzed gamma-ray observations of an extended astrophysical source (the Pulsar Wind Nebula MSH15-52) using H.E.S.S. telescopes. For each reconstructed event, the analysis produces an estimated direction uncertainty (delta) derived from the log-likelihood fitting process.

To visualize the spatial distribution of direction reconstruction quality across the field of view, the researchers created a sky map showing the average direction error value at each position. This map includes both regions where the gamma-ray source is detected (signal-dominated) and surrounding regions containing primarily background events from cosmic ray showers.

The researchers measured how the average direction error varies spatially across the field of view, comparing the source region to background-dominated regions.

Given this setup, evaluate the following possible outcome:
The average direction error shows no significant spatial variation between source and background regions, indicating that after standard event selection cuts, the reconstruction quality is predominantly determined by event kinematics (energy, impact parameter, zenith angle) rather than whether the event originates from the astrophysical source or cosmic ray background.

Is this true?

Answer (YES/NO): NO